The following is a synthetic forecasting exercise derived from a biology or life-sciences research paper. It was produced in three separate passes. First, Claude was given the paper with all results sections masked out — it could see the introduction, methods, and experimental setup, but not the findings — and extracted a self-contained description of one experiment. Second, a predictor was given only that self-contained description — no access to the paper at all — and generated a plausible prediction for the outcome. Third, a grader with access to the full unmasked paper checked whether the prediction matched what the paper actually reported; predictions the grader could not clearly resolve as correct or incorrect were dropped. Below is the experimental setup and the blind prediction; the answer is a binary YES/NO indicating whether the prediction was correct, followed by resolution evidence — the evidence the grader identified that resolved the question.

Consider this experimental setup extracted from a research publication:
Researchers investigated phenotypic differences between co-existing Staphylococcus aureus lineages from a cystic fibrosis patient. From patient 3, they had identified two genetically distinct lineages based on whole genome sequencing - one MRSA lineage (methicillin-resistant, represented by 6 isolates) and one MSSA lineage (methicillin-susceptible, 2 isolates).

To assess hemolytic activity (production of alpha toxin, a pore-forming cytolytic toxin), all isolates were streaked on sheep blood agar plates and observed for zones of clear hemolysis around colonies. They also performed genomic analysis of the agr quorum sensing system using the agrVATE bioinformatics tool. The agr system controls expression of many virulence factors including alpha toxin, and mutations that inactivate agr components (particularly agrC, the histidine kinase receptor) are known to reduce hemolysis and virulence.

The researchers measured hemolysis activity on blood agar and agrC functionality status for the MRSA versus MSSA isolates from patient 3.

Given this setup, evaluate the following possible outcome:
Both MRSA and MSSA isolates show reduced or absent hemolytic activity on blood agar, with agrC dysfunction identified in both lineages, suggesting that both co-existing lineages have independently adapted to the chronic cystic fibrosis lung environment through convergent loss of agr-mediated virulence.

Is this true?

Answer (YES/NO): NO